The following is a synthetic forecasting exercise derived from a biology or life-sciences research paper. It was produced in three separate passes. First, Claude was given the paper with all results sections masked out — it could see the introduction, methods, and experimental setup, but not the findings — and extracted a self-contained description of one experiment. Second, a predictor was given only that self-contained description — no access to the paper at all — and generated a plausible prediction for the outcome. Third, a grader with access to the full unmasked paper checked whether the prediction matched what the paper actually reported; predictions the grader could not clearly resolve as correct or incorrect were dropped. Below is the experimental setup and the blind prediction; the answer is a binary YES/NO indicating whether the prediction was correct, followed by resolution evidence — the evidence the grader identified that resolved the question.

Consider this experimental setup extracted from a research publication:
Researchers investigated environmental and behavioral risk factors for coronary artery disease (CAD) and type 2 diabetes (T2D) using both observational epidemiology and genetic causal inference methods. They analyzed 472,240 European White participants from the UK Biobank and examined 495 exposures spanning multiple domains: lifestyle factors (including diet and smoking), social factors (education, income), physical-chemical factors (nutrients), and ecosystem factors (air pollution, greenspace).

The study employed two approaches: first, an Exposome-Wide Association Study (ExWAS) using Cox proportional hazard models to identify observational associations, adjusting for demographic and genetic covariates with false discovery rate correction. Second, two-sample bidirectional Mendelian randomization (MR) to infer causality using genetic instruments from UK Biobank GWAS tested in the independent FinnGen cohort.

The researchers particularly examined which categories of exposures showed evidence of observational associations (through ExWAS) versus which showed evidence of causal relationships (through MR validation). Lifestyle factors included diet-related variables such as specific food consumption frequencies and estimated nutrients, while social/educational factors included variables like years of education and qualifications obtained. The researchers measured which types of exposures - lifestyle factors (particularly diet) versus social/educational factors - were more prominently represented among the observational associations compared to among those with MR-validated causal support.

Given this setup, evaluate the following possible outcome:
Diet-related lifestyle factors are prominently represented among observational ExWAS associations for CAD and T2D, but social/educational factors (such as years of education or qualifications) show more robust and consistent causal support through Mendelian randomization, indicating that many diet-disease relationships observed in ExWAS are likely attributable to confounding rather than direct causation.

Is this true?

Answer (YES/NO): YES